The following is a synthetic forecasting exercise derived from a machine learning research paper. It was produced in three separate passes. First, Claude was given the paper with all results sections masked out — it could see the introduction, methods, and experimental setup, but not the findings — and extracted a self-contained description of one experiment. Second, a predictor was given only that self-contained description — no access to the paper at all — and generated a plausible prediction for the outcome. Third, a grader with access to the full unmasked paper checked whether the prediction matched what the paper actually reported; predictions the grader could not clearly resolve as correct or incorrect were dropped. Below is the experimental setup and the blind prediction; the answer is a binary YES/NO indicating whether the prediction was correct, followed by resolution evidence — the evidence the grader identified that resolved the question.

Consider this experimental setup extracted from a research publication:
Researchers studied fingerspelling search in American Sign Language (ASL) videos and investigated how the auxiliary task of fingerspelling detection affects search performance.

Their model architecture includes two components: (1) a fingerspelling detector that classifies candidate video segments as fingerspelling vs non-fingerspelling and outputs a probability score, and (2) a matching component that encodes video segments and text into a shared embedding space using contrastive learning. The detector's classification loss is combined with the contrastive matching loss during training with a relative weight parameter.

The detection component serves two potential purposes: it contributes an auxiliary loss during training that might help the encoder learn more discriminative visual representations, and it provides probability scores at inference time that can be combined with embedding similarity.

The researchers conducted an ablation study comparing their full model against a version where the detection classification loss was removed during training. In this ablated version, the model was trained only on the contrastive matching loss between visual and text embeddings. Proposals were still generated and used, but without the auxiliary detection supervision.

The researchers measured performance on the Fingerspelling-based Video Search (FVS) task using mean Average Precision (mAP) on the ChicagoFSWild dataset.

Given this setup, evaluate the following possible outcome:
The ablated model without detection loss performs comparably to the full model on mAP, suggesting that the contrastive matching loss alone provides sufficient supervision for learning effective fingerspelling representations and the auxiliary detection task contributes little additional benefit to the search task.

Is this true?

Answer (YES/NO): NO